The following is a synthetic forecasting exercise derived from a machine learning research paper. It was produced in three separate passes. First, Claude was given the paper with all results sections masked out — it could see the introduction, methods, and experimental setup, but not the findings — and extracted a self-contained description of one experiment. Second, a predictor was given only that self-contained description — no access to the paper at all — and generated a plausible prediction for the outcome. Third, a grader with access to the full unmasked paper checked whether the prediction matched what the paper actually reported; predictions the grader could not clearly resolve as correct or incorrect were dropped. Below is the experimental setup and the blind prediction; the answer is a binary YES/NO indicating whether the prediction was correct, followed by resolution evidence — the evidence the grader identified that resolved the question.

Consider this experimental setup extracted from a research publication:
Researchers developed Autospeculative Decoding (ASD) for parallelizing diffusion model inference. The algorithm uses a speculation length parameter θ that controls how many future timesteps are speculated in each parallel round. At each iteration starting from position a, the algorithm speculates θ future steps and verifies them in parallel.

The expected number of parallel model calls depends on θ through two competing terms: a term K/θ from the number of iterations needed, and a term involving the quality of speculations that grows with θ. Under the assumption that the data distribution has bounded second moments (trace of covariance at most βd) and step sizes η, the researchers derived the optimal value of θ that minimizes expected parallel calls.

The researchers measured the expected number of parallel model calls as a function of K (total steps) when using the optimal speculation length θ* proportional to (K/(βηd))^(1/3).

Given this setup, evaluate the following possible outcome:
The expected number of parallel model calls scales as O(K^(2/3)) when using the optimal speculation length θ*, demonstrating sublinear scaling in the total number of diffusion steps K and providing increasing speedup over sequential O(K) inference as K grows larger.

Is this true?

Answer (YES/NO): YES